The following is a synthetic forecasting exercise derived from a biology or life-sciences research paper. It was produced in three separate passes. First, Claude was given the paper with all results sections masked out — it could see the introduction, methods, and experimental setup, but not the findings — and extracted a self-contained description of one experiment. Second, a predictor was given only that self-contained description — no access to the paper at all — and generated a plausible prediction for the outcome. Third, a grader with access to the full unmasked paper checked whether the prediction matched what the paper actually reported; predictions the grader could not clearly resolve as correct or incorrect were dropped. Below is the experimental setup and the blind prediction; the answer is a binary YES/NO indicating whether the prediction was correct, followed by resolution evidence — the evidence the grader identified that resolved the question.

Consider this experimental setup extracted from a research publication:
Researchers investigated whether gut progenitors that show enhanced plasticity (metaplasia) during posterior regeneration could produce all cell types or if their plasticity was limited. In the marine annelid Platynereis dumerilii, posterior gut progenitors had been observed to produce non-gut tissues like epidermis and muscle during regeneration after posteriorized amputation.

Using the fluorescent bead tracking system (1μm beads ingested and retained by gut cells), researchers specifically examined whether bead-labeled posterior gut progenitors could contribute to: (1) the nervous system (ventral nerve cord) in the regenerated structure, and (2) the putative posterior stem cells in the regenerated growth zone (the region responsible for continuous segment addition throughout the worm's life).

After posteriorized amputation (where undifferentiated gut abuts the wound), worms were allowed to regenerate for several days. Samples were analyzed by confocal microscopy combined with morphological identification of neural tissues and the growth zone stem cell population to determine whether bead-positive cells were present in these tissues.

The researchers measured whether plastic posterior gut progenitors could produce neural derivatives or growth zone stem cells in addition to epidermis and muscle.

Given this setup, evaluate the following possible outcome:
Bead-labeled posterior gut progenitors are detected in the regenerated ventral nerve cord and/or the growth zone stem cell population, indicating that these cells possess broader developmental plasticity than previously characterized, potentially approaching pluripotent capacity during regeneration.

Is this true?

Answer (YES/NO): NO